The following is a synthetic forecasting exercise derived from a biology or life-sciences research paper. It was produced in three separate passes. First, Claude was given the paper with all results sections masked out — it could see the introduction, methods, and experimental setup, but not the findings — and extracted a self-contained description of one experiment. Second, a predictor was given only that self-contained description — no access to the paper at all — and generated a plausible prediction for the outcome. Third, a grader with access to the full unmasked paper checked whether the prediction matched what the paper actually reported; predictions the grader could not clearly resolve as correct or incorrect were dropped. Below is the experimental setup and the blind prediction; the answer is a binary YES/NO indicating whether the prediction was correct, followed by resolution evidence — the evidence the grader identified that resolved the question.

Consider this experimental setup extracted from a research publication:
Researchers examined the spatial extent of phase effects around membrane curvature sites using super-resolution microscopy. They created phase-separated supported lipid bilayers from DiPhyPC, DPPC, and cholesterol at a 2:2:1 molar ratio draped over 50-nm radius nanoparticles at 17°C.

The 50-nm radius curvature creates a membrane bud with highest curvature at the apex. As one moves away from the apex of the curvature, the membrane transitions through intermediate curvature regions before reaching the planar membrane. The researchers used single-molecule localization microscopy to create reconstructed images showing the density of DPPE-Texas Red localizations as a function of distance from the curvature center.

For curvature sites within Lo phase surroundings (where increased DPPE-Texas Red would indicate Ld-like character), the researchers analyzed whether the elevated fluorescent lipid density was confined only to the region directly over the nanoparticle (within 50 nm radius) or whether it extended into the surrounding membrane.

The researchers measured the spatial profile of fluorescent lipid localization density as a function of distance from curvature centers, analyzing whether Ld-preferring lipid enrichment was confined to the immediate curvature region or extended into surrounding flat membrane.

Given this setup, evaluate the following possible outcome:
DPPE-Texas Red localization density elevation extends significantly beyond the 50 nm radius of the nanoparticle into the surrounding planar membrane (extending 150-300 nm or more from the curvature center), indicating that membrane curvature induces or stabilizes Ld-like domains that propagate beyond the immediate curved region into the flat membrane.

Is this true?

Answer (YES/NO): YES